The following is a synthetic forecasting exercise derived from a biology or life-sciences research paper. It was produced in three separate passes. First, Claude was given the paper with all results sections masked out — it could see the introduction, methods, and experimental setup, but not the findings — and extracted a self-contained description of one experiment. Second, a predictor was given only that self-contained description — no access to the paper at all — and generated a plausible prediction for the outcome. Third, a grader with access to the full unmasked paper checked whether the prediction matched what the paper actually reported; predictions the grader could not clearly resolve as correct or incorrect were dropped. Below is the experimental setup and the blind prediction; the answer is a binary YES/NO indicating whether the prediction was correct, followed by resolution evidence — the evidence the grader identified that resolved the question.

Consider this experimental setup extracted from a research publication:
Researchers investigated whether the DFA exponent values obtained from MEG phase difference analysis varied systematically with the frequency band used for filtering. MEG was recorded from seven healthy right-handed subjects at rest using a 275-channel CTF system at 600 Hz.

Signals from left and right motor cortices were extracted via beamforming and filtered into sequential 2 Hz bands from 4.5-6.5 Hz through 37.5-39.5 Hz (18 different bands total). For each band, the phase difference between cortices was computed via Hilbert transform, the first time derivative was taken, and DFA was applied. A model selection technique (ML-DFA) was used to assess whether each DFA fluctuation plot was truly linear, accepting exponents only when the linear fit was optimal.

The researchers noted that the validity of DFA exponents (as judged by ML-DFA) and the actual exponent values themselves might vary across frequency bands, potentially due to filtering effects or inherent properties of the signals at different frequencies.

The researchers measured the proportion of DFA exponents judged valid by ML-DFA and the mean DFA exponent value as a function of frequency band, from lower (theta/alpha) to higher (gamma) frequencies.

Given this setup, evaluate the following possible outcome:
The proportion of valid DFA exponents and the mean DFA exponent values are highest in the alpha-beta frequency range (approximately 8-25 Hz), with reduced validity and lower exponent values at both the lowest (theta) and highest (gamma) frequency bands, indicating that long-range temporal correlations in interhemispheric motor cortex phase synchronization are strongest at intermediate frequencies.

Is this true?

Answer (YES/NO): NO